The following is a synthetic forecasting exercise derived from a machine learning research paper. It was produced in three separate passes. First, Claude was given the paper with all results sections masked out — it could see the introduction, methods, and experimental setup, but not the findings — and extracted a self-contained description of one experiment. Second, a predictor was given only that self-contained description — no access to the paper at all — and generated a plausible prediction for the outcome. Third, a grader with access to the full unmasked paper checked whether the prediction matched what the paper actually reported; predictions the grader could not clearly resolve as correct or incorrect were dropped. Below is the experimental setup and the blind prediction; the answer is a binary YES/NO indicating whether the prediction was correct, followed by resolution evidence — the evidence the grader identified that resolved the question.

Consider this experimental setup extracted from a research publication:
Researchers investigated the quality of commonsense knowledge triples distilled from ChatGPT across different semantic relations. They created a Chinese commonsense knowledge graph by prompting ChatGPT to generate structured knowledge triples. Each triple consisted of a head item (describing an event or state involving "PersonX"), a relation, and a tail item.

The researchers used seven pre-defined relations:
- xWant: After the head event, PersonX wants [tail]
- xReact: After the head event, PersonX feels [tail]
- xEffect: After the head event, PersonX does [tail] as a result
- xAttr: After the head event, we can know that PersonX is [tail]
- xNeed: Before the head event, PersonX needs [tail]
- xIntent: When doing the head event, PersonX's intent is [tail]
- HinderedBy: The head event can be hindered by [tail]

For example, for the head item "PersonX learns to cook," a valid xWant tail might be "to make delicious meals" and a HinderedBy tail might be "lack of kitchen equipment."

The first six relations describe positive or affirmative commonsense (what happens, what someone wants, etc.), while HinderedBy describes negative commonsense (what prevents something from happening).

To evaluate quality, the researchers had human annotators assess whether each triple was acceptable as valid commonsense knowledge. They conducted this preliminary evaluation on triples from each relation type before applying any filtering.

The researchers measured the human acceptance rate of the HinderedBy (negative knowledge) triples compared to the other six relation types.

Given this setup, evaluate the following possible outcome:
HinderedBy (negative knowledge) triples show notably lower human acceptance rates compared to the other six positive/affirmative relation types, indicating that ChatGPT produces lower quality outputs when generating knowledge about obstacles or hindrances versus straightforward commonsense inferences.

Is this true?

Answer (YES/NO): YES